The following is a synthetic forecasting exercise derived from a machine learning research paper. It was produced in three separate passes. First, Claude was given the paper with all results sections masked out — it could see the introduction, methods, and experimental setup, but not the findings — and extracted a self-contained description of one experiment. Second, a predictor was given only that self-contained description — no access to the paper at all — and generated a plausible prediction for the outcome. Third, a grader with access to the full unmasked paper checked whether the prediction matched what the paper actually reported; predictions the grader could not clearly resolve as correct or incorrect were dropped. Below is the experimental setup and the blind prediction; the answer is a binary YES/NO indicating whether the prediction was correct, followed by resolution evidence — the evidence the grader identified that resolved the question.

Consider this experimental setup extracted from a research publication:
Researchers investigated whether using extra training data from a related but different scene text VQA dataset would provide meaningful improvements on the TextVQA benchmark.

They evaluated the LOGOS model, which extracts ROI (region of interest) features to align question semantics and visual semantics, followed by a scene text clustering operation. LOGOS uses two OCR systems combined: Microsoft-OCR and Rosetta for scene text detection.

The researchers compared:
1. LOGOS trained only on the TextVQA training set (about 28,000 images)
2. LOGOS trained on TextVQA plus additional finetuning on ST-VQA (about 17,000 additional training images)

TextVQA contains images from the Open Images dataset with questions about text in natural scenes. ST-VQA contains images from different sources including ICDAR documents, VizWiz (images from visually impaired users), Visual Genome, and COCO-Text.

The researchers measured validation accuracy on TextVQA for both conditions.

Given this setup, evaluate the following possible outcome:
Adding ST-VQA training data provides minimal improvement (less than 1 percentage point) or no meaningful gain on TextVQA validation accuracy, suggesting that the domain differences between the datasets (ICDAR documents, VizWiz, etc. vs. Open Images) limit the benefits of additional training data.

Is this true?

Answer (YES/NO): YES